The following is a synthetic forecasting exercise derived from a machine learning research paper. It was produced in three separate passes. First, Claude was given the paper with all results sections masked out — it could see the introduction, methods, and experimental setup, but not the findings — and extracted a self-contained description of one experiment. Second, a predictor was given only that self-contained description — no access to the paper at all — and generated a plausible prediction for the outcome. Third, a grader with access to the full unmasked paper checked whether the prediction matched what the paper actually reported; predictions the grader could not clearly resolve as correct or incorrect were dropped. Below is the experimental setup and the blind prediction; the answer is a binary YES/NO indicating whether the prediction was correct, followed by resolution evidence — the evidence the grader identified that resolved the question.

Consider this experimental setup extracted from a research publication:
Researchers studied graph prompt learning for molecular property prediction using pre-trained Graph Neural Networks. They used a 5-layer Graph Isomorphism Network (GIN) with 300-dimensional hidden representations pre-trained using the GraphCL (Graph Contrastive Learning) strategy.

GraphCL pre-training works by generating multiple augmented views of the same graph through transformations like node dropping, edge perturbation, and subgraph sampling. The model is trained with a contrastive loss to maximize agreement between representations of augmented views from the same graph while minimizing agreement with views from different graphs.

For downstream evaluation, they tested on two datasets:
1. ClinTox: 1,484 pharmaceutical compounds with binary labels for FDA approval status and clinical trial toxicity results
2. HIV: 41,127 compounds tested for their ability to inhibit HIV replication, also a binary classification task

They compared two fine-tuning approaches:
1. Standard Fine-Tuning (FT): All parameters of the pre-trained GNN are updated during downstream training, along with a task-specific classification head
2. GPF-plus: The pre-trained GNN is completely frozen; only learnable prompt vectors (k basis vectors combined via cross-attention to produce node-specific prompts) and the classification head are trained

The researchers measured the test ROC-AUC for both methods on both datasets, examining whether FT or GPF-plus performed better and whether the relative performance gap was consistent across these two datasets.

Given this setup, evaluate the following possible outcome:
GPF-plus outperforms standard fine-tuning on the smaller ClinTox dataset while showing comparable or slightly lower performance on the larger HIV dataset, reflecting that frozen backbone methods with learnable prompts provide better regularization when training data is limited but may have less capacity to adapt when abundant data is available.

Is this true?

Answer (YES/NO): NO